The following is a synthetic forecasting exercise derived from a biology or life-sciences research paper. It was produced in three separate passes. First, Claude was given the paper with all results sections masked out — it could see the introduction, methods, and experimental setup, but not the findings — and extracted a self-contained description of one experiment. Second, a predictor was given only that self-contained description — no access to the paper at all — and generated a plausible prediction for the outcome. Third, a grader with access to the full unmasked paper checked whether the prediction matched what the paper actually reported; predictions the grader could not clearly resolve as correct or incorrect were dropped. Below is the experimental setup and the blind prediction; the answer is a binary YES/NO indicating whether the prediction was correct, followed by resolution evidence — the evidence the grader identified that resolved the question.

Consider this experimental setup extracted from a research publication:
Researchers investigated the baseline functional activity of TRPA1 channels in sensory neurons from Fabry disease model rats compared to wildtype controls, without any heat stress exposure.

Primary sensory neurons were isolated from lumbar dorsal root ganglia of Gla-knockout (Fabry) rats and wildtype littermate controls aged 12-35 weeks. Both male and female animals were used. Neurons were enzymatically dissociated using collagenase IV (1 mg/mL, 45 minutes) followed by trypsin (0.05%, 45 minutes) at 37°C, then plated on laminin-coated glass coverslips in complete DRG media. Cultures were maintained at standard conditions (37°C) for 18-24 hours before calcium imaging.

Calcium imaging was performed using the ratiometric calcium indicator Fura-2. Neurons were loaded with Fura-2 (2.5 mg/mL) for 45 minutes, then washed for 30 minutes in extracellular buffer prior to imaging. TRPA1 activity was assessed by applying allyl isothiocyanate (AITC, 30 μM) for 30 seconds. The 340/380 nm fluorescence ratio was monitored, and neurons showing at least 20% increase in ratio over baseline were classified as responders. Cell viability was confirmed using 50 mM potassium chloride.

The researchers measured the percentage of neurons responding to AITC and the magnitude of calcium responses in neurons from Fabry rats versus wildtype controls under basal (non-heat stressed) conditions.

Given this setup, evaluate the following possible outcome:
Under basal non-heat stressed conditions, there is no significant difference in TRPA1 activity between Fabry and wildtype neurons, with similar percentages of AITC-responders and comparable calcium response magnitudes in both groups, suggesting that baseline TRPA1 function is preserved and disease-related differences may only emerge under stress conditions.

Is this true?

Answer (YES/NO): NO